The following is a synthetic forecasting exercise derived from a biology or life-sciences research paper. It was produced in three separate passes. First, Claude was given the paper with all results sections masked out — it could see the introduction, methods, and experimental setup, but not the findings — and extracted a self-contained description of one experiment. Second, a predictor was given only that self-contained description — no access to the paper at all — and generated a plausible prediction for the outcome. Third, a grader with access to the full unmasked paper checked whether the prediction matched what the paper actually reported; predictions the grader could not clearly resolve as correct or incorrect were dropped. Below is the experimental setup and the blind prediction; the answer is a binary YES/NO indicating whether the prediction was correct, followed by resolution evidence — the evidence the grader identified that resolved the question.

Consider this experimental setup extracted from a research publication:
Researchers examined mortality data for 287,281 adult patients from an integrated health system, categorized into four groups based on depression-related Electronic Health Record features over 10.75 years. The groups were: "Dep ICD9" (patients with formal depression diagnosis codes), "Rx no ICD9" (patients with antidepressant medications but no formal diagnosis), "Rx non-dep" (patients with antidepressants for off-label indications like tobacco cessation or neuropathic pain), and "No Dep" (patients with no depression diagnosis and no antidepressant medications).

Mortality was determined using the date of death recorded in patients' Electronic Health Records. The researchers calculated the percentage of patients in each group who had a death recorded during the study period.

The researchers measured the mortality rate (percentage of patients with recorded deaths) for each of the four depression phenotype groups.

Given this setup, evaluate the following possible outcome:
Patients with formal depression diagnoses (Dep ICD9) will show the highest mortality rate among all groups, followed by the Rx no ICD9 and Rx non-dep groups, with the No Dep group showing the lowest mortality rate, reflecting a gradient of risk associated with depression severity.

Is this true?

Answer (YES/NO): YES